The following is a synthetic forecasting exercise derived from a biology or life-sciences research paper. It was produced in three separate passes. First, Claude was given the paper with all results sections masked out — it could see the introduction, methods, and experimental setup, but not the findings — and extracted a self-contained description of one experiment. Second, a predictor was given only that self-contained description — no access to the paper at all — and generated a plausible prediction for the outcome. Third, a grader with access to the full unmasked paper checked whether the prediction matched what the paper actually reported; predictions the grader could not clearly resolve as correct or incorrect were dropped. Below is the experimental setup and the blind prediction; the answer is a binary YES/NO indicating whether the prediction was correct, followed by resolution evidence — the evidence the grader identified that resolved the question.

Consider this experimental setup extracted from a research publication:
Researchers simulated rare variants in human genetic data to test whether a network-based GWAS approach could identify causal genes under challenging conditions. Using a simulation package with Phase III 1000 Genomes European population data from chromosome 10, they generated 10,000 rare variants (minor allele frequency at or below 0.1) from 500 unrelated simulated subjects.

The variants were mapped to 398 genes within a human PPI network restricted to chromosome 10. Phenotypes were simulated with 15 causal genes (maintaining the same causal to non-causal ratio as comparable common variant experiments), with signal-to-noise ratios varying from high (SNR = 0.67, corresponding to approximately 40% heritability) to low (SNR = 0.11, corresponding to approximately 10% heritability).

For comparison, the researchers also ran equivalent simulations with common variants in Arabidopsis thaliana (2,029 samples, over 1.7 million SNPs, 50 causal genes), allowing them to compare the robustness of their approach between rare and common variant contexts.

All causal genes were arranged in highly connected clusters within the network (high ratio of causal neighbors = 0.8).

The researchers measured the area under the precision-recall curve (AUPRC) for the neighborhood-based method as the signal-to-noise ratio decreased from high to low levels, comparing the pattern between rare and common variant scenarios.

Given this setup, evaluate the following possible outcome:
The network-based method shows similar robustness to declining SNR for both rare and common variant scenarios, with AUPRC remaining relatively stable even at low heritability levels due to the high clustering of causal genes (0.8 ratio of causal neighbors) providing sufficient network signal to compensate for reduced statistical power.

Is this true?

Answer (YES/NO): NO